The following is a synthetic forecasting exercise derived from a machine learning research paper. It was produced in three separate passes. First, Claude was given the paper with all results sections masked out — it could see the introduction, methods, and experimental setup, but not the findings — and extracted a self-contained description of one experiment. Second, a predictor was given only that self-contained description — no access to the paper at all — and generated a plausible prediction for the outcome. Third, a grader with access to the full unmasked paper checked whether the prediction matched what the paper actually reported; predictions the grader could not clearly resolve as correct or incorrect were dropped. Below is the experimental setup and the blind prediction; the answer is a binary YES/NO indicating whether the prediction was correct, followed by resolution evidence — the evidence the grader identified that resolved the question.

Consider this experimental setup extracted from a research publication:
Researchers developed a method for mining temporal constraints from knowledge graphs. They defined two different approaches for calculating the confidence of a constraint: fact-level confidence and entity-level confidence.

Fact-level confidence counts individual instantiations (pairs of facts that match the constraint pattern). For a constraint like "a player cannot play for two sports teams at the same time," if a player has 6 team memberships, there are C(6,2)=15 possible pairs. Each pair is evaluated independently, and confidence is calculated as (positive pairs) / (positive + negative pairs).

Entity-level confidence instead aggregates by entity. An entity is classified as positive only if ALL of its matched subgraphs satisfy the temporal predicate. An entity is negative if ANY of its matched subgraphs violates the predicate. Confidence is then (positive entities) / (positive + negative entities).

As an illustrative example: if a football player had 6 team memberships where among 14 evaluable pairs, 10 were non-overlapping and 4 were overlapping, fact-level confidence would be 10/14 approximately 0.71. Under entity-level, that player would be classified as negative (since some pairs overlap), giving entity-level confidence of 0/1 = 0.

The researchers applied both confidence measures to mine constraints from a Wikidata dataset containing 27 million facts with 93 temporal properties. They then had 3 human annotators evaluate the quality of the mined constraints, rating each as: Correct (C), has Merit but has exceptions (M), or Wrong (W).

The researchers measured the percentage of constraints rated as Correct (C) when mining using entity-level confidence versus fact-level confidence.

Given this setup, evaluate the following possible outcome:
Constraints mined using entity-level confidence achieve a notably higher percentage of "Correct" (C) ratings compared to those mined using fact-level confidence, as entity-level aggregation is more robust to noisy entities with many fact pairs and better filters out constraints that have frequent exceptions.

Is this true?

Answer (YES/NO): YES